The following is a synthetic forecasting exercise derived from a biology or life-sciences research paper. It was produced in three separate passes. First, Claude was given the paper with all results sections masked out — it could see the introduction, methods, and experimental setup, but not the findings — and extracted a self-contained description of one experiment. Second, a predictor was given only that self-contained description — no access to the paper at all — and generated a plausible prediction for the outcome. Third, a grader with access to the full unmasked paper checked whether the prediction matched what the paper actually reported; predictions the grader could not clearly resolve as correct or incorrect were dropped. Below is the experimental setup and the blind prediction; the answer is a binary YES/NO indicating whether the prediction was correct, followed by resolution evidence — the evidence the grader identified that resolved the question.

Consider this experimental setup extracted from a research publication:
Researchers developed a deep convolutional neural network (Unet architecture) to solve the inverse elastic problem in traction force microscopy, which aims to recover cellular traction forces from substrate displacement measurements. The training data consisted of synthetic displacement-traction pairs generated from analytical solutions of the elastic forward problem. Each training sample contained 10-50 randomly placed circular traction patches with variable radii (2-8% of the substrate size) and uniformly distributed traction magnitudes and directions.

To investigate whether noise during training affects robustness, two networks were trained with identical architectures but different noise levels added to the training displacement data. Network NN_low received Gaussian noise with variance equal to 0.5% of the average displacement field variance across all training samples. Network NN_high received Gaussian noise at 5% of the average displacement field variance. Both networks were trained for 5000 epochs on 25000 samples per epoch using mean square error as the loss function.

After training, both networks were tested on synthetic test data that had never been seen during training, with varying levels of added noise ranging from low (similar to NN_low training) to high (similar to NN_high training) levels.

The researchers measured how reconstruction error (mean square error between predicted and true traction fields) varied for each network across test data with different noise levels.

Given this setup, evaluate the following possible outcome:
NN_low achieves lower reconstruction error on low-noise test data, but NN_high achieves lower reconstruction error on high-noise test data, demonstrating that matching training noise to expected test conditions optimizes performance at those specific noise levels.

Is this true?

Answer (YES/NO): YES